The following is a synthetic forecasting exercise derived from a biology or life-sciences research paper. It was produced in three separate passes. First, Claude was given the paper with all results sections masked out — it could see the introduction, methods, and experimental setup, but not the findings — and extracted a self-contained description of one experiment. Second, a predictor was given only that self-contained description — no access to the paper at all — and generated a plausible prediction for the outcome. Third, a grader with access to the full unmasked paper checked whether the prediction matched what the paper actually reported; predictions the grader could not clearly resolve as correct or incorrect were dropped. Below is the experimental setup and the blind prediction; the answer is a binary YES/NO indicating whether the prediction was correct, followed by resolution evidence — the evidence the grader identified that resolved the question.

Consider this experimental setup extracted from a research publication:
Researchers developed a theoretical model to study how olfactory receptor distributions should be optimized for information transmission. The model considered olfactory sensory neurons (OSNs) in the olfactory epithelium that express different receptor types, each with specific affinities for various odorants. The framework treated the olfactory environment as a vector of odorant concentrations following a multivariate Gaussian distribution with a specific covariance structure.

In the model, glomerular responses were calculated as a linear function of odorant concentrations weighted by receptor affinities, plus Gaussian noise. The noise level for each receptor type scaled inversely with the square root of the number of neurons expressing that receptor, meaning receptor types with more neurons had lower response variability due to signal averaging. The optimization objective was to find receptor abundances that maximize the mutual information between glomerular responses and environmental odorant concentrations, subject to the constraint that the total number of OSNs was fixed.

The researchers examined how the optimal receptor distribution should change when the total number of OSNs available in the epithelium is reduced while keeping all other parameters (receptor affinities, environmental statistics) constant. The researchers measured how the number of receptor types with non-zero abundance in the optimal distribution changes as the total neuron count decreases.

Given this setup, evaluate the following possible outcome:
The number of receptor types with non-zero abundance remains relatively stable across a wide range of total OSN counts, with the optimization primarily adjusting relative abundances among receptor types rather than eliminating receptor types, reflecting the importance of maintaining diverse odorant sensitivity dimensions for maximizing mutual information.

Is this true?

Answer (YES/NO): NO